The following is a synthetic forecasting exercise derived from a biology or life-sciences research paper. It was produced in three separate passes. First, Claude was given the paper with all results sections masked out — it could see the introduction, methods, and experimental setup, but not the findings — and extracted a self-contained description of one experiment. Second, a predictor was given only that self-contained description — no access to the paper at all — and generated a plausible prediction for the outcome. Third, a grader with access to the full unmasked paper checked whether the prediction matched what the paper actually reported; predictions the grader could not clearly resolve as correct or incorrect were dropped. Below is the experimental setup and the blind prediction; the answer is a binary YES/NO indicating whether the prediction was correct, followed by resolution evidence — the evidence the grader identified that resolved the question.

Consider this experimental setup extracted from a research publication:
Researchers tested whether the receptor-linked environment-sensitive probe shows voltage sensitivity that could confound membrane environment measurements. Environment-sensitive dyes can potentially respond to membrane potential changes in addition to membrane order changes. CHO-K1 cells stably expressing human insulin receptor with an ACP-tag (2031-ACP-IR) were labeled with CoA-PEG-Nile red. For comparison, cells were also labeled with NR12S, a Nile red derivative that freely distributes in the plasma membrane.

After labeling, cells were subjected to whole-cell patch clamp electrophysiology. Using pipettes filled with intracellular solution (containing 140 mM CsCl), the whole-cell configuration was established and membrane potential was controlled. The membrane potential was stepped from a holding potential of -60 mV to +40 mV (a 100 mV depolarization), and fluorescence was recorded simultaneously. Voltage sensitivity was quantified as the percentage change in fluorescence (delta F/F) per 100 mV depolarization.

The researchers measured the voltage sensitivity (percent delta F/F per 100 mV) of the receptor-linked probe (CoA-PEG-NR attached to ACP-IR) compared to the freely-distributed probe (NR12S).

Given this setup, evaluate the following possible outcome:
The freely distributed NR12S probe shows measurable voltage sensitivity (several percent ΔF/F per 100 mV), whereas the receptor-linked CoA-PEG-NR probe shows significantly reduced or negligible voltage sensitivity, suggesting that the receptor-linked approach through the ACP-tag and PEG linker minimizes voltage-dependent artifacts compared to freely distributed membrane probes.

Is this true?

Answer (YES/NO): NO